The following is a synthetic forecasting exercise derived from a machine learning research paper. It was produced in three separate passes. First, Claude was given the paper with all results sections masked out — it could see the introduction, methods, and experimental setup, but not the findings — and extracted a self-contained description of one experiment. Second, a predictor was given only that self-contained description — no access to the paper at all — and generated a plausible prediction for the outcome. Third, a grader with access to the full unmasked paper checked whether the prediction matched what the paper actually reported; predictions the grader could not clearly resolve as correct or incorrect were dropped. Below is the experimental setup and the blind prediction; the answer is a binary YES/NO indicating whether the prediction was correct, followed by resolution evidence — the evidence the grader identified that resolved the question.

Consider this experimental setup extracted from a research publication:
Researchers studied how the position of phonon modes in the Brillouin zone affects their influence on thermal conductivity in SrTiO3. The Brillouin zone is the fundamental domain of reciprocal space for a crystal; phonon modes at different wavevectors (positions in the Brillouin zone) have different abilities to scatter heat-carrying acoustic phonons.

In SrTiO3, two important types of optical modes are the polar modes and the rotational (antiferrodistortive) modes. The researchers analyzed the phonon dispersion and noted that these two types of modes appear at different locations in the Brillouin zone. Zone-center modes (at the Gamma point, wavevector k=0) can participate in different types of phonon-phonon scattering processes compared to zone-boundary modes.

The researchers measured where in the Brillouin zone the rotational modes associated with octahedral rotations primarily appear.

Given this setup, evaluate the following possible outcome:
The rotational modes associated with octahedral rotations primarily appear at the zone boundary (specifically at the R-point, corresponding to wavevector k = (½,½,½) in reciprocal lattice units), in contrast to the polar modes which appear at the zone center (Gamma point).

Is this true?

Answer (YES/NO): YES